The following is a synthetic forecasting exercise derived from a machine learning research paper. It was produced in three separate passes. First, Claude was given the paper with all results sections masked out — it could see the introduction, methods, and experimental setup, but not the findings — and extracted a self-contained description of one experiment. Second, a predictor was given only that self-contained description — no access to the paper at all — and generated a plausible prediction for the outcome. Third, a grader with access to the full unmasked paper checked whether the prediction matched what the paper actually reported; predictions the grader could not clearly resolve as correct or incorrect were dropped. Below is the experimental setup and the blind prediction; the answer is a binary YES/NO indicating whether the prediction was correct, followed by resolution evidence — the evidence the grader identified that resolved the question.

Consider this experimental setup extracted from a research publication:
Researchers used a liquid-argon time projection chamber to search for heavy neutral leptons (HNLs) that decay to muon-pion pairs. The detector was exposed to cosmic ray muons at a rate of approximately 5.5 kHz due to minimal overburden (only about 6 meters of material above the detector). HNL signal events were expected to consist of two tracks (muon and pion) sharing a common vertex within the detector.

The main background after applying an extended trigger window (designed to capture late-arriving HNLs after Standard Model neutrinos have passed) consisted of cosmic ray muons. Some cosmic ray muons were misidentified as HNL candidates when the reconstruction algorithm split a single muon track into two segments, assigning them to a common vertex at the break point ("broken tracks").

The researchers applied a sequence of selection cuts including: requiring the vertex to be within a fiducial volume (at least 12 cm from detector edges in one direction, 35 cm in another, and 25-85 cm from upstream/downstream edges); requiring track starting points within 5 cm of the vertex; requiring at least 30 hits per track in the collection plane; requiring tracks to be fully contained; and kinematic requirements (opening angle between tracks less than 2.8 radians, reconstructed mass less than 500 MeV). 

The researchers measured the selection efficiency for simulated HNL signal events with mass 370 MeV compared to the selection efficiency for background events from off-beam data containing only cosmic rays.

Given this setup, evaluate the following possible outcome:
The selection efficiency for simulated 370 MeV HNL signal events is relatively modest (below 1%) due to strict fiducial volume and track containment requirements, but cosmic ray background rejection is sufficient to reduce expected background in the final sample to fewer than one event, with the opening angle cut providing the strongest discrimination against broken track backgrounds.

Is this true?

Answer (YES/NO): NO